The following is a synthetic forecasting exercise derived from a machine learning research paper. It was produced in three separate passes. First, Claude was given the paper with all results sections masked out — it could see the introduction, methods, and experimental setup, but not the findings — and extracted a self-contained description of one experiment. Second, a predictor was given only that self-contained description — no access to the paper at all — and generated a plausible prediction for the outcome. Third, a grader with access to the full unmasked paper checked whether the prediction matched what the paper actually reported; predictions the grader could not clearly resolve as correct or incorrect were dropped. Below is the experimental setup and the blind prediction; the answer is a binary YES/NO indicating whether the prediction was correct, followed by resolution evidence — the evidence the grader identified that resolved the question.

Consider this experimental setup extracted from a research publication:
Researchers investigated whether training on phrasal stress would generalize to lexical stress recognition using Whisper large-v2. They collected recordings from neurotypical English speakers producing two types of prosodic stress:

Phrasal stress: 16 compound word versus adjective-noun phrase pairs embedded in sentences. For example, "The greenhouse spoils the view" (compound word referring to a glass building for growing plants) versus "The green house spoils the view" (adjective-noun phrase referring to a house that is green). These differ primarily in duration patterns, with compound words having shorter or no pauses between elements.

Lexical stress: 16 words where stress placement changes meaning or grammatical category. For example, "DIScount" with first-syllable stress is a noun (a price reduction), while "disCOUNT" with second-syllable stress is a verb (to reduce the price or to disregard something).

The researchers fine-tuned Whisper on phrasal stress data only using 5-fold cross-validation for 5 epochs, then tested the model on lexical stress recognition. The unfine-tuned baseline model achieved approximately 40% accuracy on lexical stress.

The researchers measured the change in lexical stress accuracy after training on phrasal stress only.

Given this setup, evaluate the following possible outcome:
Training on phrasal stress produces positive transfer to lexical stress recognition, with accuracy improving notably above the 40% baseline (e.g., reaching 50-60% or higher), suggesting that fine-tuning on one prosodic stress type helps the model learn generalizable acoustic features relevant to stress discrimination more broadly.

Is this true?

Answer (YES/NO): NO